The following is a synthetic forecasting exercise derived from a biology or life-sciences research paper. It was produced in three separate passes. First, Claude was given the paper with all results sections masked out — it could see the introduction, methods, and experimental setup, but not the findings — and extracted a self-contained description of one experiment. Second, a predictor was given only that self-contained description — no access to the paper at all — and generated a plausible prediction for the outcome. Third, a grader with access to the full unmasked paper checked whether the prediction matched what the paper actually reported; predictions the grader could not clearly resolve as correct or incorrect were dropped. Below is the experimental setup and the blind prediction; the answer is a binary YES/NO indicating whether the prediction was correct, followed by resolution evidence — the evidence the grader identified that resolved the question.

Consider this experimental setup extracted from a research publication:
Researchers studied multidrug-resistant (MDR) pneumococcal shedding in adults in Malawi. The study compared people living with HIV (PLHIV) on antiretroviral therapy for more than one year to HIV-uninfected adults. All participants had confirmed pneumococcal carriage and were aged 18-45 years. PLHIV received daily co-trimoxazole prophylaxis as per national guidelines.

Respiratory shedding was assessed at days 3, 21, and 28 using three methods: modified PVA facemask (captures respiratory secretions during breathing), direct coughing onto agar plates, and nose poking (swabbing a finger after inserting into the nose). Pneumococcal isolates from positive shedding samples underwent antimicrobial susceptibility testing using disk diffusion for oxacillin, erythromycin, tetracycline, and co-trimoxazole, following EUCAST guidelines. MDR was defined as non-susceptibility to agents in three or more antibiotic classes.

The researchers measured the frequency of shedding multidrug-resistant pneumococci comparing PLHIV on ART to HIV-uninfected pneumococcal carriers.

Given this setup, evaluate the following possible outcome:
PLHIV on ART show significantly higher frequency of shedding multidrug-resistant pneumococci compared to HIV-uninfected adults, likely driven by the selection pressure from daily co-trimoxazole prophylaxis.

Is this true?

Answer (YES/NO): YES